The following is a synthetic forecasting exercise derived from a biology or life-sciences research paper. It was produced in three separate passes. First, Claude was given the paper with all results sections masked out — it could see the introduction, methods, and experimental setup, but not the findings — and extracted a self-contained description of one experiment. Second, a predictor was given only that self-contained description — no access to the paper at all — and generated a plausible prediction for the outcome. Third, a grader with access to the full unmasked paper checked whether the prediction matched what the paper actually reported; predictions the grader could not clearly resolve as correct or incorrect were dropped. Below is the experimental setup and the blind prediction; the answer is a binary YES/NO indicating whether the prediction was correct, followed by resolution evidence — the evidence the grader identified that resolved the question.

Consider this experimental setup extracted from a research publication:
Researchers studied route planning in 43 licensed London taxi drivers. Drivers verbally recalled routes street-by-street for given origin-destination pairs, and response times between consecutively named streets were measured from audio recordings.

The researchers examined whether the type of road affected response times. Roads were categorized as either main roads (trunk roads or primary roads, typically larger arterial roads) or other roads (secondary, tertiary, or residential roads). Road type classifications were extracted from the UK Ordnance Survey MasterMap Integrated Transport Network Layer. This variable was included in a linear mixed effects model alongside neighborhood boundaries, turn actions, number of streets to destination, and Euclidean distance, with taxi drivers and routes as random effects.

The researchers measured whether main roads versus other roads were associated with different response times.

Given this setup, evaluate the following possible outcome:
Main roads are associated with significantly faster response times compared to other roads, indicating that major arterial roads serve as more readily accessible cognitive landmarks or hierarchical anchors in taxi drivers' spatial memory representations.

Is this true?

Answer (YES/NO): NO